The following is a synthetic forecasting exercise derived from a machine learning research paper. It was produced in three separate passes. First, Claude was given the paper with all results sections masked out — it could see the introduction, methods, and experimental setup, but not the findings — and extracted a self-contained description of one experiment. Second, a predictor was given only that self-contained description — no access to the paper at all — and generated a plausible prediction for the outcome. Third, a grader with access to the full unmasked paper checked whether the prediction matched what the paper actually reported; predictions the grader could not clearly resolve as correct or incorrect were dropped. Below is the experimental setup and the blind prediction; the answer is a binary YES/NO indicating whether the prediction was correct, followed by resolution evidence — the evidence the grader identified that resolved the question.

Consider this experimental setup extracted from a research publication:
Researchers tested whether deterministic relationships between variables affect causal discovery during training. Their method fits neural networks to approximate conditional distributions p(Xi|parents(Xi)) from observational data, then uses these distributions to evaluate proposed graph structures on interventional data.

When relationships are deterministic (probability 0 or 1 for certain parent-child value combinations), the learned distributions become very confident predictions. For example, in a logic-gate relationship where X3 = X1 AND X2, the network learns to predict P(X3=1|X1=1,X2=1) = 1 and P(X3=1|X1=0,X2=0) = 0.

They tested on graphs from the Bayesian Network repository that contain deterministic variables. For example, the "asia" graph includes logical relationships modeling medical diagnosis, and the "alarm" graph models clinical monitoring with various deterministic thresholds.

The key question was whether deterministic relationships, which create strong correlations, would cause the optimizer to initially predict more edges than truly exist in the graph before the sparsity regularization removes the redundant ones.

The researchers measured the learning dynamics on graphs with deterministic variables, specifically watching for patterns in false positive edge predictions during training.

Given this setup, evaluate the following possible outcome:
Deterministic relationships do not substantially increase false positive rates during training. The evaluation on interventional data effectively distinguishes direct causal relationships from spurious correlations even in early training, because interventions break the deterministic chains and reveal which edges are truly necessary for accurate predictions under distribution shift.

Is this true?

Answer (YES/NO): NO